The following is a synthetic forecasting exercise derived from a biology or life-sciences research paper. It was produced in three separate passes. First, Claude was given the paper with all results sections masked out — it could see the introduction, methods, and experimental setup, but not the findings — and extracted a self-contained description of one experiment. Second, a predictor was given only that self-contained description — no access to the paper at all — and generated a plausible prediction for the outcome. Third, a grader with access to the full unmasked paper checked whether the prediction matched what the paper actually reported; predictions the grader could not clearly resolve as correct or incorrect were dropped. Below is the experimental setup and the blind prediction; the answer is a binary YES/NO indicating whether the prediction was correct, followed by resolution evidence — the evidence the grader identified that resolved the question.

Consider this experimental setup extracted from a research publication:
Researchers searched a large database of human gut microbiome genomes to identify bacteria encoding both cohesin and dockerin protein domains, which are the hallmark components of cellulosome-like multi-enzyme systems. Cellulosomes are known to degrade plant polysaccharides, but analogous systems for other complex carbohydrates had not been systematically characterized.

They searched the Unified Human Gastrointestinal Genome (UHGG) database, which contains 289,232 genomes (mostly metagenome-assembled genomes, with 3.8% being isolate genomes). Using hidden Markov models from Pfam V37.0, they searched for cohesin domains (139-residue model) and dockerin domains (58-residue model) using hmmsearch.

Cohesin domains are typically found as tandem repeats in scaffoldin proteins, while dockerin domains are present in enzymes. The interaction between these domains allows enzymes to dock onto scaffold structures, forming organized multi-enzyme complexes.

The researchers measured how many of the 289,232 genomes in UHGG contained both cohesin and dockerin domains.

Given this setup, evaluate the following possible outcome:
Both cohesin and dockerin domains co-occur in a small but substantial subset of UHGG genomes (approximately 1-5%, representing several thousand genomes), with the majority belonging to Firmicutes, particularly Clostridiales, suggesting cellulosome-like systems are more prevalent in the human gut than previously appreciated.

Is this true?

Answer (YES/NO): YES